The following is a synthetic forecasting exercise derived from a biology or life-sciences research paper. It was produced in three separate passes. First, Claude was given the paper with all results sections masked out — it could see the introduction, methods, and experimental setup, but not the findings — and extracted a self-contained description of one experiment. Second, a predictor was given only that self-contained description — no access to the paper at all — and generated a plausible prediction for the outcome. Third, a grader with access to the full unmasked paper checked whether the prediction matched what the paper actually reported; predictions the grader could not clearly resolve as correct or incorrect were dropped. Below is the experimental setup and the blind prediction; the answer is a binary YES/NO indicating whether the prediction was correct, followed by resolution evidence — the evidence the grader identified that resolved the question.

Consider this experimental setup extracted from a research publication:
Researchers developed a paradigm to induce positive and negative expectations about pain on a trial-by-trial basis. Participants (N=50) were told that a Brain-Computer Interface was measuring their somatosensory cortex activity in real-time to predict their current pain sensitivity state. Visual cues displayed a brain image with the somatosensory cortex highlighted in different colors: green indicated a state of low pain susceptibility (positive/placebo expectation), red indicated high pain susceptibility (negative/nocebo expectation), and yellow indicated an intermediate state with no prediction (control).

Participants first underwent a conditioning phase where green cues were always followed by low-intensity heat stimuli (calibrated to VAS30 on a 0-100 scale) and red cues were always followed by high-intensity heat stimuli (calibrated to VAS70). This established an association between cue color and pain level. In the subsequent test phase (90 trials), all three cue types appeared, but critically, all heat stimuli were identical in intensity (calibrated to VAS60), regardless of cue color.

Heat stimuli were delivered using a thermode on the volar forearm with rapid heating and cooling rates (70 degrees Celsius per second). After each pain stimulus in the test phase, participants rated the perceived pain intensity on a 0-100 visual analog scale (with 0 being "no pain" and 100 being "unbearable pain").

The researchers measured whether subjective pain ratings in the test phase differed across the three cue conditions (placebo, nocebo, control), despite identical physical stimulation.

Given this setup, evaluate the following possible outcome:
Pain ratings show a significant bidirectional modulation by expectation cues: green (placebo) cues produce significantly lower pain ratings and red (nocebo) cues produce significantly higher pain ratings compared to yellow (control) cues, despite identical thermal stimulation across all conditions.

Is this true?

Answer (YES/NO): YES